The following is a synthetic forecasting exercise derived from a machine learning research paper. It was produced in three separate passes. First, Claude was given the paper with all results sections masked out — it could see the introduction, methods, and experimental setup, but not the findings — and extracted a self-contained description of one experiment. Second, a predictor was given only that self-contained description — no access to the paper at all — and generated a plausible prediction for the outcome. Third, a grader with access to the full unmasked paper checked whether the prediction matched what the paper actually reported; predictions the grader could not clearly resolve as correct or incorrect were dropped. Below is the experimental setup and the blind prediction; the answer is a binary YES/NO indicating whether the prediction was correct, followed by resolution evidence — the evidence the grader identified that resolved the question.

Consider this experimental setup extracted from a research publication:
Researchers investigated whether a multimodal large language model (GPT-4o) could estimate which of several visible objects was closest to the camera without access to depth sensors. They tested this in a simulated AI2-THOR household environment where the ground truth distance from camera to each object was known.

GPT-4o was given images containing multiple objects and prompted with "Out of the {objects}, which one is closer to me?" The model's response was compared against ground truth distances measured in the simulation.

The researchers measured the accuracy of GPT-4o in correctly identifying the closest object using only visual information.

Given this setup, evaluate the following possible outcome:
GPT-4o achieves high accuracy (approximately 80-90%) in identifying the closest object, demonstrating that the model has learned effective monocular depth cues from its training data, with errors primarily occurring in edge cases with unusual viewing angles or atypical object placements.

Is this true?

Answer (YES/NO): NO